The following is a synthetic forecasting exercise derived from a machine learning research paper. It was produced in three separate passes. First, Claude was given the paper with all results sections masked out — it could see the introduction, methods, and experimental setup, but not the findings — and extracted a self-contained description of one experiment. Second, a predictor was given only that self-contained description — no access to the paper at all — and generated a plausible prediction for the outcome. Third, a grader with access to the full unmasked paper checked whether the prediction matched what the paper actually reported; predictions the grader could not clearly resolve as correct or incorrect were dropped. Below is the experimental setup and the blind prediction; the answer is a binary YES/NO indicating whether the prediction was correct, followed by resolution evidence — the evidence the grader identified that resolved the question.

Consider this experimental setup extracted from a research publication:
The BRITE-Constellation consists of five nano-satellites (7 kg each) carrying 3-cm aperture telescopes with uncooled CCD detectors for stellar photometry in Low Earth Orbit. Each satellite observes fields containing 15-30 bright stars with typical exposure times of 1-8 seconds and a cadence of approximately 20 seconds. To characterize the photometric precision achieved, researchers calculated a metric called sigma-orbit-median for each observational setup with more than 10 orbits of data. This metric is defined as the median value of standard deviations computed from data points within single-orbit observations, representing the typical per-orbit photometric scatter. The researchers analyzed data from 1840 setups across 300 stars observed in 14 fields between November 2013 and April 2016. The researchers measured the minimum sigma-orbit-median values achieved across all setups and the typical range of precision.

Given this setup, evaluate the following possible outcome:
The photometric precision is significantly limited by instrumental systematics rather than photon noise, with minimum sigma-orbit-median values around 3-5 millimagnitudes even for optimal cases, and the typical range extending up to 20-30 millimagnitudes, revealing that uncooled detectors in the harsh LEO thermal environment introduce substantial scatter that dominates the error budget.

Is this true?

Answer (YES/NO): NO